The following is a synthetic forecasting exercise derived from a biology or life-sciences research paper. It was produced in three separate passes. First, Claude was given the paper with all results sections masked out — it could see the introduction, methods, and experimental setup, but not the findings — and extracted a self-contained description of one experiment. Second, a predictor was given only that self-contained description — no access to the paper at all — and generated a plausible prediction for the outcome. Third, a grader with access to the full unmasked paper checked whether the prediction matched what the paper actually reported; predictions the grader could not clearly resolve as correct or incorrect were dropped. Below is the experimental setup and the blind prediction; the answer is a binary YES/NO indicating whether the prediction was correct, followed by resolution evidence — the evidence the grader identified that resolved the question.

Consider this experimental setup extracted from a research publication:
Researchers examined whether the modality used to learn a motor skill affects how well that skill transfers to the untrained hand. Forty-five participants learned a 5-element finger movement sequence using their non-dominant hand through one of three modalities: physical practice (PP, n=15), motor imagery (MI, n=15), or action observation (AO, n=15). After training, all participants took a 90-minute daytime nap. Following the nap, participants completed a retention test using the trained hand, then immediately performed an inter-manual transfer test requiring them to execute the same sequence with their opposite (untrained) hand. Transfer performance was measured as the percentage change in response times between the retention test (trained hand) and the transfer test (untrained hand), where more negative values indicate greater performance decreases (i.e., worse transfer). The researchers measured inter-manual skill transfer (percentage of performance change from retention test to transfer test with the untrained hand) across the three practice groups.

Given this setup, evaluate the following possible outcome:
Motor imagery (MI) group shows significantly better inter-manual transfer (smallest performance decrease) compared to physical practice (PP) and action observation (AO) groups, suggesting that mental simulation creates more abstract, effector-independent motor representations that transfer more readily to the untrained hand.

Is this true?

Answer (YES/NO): NO